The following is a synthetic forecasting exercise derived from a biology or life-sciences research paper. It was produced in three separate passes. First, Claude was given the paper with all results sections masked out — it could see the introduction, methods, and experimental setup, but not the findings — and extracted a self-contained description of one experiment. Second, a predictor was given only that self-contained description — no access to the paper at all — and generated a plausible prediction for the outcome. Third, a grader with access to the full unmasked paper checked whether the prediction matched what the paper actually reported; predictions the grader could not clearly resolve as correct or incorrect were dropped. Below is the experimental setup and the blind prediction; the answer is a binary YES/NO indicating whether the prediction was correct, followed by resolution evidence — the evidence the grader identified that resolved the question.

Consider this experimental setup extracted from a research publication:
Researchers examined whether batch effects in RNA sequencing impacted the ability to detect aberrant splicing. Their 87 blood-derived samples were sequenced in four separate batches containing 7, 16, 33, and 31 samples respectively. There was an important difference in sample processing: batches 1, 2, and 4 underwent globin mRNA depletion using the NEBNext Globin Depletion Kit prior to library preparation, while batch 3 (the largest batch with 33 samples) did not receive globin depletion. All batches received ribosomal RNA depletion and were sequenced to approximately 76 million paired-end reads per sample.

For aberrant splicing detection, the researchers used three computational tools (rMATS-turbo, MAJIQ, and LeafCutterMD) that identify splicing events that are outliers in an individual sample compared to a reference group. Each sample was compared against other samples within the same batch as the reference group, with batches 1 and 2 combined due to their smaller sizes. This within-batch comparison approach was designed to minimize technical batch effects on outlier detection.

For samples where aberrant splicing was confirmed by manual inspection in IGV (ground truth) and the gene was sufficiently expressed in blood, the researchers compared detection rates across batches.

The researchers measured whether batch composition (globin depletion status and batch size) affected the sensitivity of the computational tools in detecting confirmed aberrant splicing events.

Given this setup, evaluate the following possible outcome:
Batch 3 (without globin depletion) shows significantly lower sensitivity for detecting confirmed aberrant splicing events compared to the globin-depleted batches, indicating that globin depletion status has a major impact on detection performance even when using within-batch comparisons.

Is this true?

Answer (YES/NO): NO